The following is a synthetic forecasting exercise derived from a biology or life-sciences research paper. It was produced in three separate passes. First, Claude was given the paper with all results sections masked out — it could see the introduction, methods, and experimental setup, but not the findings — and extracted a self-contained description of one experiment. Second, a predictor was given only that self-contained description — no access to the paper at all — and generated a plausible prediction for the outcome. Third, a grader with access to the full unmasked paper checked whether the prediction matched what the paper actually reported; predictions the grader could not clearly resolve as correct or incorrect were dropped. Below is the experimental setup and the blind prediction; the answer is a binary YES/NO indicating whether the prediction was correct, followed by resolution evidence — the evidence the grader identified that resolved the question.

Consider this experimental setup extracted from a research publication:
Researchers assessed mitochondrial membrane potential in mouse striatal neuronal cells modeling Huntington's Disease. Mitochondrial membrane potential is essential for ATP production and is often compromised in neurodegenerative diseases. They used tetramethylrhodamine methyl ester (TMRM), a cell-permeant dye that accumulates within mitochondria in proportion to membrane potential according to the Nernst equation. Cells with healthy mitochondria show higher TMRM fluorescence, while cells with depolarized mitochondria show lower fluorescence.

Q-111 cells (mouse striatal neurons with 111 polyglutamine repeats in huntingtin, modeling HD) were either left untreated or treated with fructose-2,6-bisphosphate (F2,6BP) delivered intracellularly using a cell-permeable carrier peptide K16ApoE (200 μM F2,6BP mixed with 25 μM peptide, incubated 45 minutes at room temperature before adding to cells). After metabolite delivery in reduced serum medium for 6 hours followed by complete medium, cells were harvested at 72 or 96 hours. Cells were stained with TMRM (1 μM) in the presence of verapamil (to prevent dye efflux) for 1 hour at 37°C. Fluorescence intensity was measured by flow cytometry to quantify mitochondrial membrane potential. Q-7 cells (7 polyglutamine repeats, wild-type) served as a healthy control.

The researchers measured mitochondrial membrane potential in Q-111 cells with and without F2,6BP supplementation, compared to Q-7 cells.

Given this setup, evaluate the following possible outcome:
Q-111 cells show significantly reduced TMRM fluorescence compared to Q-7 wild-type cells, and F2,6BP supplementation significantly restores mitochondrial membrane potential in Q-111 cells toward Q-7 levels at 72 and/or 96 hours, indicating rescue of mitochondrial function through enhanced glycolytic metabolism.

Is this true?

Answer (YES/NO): NO